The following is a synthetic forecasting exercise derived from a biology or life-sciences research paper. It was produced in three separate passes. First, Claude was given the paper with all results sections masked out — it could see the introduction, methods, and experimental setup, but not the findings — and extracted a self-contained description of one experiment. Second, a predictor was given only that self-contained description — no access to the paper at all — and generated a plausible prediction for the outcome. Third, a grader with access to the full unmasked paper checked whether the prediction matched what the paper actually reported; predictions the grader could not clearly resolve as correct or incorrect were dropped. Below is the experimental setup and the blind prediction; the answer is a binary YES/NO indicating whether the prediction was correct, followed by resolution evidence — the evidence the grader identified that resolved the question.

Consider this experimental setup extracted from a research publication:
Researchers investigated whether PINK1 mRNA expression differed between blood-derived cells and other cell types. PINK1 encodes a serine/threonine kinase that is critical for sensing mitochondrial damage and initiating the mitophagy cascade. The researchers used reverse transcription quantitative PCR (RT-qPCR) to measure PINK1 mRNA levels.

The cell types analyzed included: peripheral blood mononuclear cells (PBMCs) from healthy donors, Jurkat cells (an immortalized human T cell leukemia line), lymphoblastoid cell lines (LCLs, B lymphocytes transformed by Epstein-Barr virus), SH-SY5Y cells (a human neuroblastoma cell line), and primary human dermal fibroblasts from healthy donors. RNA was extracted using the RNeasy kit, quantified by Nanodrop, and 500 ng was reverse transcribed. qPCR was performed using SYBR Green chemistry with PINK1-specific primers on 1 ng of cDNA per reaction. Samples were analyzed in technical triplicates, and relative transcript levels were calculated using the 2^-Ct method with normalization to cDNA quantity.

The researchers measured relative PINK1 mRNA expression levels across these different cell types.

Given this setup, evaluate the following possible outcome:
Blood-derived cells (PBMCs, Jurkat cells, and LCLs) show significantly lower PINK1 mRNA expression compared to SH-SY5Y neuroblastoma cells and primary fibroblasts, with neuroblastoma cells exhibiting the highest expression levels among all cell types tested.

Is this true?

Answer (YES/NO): NO